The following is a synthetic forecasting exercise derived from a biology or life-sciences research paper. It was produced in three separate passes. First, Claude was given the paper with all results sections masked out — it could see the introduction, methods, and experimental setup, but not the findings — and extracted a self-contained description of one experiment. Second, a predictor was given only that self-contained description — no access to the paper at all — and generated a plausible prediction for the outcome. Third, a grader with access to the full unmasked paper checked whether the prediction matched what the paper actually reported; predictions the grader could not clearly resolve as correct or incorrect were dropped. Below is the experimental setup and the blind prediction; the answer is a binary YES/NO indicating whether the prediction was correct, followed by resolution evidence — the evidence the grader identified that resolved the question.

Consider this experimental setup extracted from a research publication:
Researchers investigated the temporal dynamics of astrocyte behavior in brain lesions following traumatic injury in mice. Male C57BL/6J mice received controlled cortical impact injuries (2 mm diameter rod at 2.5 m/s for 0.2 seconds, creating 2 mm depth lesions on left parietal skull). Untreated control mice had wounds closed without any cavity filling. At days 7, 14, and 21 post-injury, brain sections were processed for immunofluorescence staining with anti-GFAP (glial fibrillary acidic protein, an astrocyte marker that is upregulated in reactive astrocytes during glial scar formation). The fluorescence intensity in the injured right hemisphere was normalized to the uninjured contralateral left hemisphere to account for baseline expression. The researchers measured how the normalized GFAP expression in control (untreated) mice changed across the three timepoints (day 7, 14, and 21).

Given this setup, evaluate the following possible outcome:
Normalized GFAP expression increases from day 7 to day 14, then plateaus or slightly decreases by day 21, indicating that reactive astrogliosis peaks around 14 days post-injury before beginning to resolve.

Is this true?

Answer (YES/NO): NO